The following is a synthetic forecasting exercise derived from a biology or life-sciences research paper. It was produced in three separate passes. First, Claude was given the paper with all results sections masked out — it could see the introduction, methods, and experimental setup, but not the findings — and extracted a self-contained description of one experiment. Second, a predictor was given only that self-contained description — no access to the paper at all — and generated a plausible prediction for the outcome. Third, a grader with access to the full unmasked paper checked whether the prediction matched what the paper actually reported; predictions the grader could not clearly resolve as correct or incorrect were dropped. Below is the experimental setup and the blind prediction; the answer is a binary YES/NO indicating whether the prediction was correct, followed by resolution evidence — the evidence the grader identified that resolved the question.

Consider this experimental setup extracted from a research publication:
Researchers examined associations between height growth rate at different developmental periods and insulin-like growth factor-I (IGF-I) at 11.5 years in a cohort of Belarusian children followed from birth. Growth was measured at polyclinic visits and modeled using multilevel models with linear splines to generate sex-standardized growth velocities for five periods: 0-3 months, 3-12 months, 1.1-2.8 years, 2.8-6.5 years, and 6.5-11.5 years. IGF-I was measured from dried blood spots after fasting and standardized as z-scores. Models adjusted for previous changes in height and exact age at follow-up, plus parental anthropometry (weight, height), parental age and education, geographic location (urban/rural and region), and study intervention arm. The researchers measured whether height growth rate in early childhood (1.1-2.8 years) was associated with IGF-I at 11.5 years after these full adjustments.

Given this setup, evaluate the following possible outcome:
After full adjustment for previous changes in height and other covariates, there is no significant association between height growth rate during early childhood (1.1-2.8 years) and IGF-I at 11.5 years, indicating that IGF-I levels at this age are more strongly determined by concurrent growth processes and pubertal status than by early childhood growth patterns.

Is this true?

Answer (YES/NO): NO